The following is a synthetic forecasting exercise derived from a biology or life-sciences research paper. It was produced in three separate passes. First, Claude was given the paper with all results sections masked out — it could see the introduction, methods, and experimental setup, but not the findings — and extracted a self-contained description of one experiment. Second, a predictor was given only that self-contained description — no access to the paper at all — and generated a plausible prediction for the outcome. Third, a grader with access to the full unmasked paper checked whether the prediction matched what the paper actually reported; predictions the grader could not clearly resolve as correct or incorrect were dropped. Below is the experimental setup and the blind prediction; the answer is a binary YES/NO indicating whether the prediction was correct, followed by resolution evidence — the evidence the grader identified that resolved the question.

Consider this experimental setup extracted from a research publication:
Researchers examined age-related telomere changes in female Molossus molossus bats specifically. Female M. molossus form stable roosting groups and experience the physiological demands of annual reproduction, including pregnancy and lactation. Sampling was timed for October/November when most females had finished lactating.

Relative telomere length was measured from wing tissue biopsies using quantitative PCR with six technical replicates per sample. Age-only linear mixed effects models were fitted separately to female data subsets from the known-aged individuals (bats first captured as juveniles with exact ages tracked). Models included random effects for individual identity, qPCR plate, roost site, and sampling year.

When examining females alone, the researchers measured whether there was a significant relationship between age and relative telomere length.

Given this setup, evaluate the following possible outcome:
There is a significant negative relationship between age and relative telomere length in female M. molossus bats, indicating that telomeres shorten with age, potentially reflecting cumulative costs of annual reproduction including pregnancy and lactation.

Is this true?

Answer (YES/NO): NO